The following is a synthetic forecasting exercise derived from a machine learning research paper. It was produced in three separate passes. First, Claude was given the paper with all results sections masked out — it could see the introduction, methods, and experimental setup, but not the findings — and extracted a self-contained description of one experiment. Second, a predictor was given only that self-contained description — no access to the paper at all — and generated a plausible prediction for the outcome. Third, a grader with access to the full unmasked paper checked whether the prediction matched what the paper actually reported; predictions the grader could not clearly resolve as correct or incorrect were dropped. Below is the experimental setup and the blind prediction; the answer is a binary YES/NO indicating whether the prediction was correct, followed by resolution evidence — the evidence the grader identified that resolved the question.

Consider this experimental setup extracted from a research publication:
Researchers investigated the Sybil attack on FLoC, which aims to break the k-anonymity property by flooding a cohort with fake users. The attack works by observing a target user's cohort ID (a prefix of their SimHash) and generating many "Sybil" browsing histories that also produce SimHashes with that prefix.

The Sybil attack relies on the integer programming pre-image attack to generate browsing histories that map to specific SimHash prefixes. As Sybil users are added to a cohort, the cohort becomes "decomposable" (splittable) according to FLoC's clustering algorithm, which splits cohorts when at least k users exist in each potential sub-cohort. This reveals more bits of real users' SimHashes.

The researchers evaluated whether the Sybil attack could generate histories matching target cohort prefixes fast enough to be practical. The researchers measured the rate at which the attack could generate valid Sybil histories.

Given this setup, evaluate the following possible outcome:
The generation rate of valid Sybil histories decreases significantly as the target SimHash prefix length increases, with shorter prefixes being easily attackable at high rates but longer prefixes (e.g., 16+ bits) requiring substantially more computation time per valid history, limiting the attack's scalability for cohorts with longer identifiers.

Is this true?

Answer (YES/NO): YES